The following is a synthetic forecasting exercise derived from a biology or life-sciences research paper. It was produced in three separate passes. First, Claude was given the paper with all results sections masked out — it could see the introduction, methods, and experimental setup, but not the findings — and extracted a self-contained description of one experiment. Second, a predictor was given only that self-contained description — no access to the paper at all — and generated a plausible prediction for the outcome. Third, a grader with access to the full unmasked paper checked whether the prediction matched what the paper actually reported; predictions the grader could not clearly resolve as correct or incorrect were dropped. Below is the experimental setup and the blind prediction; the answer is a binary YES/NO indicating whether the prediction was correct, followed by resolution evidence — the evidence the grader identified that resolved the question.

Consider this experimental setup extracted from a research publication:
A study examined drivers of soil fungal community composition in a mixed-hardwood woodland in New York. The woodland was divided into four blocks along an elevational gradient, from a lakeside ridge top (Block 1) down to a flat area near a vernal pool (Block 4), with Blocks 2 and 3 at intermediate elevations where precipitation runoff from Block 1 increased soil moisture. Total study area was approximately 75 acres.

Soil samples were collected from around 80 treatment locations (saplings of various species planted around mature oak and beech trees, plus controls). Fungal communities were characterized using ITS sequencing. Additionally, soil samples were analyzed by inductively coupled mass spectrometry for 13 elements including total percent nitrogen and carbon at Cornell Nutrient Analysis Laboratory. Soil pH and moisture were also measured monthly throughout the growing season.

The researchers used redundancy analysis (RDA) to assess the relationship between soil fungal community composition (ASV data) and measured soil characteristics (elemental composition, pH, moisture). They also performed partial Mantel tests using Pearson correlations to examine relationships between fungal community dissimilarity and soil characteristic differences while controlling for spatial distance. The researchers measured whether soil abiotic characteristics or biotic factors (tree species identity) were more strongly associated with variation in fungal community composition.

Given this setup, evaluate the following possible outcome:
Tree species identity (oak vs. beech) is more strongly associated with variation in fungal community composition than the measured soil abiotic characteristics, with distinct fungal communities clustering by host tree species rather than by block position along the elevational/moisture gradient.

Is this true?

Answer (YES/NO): NO